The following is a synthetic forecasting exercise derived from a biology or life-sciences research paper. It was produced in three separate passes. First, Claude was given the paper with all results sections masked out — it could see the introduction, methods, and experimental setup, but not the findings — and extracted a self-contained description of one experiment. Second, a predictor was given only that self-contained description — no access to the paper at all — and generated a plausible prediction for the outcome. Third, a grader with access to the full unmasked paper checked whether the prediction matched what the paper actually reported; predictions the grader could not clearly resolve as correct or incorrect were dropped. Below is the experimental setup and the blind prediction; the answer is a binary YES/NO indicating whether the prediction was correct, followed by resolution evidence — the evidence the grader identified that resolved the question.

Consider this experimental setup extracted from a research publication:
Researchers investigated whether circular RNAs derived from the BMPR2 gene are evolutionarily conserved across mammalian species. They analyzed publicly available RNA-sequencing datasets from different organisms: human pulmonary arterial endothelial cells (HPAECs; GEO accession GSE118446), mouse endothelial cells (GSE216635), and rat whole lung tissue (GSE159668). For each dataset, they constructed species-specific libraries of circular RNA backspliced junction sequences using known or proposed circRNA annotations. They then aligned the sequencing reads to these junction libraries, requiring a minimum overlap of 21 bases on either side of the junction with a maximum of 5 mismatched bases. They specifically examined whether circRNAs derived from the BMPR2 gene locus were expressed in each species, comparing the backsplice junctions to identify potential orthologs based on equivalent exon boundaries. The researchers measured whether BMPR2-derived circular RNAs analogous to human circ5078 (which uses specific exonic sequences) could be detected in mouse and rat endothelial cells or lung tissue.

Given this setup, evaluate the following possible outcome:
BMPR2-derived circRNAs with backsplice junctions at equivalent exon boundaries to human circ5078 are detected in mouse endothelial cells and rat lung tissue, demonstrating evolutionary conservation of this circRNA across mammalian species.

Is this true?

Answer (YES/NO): NO